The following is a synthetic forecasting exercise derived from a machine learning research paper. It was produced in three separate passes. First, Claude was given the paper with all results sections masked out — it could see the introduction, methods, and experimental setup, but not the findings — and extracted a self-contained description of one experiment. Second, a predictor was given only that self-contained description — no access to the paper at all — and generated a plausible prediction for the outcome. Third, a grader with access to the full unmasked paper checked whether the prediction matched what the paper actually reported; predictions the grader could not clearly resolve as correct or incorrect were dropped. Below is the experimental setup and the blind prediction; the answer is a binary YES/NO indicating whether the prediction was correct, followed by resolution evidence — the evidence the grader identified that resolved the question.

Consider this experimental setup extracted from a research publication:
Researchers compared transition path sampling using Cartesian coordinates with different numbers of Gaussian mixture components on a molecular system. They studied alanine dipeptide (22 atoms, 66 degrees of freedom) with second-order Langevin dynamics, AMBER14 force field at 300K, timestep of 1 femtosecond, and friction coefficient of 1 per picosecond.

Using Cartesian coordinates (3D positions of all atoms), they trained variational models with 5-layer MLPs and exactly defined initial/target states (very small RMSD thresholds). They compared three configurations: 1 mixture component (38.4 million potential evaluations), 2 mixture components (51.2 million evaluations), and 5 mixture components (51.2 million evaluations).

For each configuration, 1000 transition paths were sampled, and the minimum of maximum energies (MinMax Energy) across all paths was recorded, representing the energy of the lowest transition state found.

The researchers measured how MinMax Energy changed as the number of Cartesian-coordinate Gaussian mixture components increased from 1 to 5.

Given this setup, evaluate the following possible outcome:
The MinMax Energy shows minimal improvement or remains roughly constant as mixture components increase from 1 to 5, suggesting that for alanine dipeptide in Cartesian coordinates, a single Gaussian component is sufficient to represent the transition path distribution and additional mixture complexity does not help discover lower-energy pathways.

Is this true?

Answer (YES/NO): NO